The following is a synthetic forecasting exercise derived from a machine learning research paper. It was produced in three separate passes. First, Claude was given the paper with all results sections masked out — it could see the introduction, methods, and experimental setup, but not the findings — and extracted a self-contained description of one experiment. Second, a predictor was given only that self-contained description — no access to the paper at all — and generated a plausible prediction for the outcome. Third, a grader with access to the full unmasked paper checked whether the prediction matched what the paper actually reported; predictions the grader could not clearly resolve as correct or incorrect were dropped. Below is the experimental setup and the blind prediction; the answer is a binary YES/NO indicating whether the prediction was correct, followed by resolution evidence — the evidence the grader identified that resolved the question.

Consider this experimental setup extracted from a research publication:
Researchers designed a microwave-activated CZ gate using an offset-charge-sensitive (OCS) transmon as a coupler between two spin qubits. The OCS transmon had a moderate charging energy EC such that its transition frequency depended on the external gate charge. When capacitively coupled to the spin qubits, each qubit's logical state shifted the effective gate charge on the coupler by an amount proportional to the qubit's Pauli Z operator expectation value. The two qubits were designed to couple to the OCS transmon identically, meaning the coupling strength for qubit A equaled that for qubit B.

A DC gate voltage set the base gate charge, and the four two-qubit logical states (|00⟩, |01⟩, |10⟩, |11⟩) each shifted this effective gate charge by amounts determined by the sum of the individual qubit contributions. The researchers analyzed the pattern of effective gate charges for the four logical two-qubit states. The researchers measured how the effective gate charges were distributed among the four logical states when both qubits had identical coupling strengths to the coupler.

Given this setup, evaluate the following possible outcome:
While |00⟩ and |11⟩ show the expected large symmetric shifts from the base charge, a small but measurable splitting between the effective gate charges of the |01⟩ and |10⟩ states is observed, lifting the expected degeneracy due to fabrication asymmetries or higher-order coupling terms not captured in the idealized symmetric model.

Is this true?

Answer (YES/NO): NO